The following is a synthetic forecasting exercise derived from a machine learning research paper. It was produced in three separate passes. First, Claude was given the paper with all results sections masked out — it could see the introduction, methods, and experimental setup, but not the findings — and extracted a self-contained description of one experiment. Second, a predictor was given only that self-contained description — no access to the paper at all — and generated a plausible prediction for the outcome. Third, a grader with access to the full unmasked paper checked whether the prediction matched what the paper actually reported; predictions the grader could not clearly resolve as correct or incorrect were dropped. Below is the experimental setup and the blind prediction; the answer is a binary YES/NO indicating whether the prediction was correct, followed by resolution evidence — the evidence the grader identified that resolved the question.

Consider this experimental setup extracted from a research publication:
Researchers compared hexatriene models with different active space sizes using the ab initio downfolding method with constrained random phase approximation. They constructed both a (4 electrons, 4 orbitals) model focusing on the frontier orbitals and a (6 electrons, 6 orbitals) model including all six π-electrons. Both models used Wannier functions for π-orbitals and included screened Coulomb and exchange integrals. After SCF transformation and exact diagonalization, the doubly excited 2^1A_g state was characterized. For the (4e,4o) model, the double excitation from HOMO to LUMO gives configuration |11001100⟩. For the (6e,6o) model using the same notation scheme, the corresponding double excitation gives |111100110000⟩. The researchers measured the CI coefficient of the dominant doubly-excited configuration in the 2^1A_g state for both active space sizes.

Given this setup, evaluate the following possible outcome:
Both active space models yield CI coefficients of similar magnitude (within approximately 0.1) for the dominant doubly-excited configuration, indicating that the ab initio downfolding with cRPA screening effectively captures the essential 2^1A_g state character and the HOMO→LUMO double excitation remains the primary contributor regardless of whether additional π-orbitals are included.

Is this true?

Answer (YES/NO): YES